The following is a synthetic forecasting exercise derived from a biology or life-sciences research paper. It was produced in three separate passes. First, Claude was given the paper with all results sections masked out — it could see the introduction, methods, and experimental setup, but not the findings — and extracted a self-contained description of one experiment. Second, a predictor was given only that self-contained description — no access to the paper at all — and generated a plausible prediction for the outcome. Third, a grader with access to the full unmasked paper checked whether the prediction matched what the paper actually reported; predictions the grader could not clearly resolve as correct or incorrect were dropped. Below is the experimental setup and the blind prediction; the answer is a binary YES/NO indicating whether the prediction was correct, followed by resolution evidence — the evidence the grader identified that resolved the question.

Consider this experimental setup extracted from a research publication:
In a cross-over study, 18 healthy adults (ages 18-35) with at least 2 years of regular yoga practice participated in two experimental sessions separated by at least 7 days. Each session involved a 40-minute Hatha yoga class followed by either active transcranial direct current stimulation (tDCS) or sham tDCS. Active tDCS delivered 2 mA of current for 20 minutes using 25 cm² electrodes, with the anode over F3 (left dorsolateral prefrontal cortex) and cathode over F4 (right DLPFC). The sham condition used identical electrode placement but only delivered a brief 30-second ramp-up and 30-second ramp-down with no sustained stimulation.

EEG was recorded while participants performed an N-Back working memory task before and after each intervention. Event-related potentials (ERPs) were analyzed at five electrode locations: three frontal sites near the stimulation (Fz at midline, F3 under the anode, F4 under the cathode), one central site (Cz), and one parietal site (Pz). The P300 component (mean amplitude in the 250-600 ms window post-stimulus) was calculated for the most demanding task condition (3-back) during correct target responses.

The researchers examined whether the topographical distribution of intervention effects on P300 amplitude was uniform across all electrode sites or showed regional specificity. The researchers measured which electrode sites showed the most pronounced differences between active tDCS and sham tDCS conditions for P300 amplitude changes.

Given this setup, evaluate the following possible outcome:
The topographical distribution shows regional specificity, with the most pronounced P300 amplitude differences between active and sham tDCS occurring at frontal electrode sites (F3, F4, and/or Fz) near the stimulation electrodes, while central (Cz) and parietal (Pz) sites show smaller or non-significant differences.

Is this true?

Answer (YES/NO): YES